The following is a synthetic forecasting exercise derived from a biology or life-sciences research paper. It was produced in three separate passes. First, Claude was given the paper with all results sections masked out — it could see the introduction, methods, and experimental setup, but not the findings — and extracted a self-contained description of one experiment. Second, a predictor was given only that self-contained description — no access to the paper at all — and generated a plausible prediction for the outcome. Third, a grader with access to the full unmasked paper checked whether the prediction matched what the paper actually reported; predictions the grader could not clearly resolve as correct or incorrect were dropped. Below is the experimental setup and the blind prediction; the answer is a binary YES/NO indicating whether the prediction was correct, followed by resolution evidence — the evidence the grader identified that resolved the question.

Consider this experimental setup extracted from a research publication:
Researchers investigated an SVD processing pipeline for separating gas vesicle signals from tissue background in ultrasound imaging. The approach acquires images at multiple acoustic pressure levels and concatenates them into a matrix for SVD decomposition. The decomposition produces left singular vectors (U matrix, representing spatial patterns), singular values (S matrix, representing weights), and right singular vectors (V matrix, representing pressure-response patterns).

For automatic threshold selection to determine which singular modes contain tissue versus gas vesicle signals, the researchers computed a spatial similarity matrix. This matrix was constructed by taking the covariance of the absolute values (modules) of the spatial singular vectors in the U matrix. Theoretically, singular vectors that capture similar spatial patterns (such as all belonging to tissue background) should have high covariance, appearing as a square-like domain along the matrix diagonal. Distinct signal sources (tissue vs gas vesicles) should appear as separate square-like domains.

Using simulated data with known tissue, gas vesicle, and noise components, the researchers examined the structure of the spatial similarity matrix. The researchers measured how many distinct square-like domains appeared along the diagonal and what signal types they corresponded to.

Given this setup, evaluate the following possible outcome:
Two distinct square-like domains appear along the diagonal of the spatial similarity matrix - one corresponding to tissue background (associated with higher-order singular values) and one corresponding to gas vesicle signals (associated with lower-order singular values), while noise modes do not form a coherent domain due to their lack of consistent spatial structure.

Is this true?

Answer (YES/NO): NO